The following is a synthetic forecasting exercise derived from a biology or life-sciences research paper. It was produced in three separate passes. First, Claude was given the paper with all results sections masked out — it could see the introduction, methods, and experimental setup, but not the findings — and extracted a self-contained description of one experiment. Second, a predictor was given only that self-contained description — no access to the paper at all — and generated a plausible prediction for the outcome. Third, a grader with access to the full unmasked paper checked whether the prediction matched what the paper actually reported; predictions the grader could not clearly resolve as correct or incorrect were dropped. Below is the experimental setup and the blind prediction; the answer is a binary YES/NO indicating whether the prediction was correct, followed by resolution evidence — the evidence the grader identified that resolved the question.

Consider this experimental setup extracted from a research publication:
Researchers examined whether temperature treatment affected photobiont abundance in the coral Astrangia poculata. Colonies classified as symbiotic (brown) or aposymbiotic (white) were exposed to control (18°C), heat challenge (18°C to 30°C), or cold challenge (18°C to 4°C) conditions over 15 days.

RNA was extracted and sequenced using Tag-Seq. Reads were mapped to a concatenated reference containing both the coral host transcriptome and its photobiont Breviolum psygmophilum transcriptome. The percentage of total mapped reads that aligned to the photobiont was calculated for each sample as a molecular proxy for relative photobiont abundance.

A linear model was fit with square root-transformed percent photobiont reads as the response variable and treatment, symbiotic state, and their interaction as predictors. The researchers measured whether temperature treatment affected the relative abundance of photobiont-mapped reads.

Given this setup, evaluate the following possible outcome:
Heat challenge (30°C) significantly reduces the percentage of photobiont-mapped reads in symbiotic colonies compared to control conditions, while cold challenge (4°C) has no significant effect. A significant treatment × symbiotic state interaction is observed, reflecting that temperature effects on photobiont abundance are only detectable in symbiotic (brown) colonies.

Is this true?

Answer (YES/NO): NO